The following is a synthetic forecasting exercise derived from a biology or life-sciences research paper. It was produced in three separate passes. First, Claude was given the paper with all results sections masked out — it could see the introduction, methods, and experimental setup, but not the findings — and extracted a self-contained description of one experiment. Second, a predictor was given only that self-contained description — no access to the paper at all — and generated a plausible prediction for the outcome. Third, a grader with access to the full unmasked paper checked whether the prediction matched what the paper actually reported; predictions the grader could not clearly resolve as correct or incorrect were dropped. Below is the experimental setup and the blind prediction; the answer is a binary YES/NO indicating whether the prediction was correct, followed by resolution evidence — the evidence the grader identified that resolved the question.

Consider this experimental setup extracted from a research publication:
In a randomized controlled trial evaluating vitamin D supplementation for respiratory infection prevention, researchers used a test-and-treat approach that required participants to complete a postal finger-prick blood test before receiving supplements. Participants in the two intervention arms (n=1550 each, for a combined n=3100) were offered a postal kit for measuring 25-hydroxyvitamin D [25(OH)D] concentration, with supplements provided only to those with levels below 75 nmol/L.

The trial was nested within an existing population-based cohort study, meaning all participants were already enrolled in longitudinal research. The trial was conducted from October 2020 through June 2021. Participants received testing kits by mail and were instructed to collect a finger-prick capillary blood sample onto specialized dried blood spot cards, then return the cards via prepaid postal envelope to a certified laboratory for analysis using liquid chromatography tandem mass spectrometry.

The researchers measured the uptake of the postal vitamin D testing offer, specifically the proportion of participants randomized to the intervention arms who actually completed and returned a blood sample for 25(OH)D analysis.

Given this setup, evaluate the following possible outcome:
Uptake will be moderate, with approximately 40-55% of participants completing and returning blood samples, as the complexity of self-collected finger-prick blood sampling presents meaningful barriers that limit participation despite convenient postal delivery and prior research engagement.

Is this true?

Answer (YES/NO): NO